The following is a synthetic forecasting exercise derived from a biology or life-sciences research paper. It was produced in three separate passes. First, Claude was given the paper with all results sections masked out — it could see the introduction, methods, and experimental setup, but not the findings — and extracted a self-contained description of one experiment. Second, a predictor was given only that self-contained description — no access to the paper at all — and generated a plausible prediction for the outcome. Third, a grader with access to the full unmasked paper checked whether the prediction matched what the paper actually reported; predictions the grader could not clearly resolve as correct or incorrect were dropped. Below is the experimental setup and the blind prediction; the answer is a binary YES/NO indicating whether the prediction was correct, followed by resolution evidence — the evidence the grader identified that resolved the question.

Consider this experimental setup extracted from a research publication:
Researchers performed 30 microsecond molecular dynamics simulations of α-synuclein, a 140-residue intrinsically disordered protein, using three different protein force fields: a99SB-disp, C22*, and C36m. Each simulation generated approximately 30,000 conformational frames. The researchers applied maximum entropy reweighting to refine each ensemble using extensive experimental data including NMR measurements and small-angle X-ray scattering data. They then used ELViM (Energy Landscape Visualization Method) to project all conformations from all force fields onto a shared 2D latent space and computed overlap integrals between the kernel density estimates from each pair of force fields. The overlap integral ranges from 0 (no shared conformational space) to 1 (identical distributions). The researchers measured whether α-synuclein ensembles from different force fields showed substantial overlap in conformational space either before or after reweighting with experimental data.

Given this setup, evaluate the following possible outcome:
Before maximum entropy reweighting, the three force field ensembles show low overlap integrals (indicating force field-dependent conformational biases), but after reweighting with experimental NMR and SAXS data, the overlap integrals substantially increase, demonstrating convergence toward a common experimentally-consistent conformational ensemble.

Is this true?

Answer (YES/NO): NO